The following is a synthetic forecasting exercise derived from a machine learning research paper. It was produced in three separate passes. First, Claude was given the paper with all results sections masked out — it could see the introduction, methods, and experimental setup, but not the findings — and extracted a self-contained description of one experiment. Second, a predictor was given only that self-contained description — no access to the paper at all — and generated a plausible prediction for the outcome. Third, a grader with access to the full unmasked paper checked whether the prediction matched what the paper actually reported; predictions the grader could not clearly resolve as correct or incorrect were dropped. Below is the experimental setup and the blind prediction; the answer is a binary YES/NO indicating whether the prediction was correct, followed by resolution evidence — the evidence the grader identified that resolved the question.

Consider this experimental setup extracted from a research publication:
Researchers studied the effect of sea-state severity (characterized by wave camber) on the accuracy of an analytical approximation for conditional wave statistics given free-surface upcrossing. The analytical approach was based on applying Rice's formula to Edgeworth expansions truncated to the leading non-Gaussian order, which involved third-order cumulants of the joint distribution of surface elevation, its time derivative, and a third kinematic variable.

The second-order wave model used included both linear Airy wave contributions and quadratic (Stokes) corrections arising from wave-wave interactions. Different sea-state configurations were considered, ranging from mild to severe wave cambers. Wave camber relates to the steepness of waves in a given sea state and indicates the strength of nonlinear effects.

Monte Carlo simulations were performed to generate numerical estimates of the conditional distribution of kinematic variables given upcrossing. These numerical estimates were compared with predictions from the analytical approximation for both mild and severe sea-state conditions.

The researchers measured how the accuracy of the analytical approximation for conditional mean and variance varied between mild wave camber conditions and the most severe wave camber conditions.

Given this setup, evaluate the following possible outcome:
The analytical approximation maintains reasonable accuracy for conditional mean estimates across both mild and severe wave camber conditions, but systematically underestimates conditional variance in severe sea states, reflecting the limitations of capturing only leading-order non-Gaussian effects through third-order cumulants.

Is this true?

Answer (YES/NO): NO